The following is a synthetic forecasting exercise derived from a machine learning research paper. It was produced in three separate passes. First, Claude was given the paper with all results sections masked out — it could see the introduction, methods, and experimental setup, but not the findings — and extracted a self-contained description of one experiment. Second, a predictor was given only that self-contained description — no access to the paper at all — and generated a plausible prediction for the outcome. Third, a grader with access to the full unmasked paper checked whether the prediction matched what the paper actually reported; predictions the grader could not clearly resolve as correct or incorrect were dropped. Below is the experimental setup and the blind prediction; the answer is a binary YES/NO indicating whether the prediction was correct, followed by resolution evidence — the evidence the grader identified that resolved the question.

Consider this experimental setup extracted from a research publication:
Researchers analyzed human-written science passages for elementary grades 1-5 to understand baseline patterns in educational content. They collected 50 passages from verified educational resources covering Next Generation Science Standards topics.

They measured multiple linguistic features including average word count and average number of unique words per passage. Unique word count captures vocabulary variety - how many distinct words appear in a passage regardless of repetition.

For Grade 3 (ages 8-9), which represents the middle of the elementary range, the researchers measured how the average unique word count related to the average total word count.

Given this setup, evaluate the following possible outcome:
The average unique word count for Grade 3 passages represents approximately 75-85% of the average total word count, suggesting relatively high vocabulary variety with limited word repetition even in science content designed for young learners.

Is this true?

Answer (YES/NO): NO